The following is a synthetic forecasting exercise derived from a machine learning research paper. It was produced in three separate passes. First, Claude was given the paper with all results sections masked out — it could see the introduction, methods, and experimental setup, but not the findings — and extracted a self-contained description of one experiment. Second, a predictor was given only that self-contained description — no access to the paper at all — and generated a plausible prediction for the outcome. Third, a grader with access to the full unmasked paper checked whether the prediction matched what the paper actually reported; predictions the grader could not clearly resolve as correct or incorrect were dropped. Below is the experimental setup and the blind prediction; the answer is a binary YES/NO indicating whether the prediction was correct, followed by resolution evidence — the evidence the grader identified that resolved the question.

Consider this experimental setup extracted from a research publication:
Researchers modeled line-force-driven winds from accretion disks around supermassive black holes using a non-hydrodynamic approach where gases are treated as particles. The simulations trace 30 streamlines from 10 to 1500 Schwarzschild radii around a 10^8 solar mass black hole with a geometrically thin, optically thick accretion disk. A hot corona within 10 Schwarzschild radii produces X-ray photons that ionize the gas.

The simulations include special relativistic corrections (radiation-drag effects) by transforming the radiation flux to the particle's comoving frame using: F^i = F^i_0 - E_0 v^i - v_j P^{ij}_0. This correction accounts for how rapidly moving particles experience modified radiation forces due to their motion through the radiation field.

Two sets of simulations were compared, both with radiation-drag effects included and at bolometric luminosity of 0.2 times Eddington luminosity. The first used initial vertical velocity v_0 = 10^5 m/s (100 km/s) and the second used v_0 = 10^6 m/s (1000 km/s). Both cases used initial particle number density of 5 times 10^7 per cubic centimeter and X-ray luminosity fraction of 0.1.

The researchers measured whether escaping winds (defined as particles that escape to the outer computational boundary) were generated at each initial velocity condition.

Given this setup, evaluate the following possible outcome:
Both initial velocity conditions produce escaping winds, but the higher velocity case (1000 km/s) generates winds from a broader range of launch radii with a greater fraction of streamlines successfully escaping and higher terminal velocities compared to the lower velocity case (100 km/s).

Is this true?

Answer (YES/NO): NO